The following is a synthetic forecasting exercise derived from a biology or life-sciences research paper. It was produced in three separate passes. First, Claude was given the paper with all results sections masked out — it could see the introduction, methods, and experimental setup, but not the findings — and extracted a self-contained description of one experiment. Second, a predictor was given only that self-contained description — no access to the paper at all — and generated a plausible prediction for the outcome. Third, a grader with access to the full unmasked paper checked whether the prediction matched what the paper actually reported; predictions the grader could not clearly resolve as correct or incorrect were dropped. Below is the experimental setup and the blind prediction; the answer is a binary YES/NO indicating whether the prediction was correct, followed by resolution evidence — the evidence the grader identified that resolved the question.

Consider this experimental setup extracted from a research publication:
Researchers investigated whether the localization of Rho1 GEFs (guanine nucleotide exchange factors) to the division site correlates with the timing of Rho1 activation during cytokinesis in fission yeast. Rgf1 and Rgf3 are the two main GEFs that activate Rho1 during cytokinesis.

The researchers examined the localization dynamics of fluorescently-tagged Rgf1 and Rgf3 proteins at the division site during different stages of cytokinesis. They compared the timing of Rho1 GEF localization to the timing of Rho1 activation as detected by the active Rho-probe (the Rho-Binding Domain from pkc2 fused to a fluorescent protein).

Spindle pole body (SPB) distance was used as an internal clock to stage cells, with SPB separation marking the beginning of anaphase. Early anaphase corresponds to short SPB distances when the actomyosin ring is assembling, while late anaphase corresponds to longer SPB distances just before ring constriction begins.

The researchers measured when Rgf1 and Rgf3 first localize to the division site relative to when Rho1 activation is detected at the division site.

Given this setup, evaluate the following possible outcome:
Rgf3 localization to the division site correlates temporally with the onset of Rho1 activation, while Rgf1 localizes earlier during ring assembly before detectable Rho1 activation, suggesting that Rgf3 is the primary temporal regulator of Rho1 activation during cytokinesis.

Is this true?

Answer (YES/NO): NO